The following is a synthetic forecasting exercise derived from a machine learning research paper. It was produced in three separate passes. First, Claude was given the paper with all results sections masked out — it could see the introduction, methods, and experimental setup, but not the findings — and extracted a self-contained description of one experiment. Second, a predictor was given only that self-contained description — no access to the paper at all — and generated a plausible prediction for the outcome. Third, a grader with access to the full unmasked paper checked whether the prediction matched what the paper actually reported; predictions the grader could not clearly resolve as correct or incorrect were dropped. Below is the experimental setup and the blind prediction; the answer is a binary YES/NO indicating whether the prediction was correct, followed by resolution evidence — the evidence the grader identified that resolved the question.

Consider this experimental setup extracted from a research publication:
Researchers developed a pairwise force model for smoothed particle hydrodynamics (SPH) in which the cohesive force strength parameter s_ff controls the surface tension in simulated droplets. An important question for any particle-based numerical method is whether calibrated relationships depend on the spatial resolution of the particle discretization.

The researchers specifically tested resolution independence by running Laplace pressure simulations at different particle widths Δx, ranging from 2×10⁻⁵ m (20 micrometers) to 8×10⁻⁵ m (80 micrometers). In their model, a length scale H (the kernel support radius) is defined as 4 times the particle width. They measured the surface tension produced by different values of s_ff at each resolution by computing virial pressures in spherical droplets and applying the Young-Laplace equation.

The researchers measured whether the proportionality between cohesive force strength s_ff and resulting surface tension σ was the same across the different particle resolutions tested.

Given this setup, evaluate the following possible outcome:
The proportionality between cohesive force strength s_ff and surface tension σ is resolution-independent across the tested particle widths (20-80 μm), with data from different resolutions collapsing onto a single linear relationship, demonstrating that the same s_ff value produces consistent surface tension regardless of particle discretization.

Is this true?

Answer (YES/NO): YES